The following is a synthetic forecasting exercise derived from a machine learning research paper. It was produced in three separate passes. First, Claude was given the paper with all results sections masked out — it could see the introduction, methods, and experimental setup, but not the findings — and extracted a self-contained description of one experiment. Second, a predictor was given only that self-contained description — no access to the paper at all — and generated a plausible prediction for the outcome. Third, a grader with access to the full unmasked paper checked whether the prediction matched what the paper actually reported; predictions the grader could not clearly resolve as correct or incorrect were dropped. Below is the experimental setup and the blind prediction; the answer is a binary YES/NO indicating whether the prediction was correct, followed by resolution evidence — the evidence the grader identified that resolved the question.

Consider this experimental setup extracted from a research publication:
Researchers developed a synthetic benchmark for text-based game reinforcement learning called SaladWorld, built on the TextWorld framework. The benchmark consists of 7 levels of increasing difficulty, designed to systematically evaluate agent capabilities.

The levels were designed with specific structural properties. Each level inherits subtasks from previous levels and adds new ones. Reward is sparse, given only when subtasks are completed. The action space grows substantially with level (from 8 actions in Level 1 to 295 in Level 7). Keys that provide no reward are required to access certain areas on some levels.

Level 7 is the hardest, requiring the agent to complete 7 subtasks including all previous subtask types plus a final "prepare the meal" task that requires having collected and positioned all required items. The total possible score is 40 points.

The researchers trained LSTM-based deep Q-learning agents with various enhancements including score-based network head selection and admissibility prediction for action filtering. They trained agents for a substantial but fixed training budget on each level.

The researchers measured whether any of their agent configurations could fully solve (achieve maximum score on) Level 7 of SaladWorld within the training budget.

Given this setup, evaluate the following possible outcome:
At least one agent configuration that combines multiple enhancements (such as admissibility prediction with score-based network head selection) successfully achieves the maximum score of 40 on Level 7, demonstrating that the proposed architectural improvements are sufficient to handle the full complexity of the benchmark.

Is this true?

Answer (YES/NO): NO